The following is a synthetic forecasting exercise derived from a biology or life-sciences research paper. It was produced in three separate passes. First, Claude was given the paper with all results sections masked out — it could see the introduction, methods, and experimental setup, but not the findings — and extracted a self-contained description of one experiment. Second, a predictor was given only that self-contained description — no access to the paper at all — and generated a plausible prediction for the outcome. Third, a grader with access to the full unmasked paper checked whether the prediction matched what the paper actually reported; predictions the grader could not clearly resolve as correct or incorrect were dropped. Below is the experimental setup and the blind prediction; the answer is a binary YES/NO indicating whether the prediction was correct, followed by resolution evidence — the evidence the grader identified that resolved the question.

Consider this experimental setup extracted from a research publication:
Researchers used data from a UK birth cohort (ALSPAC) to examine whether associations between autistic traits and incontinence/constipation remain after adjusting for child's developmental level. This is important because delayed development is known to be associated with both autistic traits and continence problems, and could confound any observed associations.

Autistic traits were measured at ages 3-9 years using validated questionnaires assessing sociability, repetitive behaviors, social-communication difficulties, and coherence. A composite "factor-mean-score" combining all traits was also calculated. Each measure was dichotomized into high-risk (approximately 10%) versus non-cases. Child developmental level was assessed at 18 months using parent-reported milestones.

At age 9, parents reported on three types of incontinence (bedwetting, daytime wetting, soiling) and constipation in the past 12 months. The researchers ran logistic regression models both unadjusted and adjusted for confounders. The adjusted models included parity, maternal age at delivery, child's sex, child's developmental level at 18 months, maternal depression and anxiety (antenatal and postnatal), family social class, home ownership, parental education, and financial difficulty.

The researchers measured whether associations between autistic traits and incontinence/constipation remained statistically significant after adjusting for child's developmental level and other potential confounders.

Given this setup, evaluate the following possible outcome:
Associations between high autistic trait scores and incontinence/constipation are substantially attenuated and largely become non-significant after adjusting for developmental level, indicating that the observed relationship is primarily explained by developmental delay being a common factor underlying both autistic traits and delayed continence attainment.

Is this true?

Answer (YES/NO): NO